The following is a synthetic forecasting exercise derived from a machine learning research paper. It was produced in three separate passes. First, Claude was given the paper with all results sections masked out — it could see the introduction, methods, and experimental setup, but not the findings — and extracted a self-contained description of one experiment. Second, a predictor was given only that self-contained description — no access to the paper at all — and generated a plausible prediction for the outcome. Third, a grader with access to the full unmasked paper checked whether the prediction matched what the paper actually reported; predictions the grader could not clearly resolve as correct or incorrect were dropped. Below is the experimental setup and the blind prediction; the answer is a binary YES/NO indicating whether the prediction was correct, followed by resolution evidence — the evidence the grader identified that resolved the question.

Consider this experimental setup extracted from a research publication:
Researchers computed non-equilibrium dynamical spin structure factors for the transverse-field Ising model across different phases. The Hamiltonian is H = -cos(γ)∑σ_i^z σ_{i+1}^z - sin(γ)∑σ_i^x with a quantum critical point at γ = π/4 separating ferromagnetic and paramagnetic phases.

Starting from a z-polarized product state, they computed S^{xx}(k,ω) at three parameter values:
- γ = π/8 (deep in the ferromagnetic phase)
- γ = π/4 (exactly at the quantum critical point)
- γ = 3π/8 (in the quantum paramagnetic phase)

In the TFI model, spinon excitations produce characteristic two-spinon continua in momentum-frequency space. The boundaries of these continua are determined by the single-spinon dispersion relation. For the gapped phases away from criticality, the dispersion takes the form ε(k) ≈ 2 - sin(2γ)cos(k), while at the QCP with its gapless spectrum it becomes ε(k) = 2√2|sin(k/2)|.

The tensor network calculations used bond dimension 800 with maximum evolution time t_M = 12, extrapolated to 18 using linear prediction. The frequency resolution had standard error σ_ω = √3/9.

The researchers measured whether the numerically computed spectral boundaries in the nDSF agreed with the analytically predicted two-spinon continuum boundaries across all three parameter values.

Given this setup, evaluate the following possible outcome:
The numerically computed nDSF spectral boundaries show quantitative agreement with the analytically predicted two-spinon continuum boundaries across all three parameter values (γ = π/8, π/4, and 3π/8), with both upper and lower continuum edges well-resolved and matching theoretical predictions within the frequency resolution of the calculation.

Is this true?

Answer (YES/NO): YES